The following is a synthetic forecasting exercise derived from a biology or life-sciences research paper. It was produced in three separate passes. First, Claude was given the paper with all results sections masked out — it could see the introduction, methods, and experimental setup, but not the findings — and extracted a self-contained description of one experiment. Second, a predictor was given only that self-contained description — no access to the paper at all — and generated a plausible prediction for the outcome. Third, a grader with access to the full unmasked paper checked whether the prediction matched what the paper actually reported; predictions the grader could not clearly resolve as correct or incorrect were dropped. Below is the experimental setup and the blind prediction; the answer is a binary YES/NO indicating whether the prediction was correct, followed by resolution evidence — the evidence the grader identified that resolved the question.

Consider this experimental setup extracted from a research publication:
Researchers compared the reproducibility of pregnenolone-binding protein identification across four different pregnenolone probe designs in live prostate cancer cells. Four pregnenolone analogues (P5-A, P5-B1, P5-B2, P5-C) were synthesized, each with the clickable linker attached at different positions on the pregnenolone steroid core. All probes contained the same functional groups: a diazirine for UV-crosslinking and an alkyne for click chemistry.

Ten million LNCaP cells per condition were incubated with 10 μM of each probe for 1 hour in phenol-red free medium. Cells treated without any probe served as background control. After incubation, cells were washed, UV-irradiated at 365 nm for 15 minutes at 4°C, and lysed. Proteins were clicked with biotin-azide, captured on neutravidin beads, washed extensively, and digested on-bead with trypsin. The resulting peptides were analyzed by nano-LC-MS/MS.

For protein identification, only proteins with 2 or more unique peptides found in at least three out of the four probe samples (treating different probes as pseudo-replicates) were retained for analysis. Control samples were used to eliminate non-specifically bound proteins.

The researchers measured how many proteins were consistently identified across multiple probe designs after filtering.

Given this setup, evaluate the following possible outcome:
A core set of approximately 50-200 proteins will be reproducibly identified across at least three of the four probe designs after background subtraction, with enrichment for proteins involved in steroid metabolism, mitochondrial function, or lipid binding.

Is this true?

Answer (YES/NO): NO